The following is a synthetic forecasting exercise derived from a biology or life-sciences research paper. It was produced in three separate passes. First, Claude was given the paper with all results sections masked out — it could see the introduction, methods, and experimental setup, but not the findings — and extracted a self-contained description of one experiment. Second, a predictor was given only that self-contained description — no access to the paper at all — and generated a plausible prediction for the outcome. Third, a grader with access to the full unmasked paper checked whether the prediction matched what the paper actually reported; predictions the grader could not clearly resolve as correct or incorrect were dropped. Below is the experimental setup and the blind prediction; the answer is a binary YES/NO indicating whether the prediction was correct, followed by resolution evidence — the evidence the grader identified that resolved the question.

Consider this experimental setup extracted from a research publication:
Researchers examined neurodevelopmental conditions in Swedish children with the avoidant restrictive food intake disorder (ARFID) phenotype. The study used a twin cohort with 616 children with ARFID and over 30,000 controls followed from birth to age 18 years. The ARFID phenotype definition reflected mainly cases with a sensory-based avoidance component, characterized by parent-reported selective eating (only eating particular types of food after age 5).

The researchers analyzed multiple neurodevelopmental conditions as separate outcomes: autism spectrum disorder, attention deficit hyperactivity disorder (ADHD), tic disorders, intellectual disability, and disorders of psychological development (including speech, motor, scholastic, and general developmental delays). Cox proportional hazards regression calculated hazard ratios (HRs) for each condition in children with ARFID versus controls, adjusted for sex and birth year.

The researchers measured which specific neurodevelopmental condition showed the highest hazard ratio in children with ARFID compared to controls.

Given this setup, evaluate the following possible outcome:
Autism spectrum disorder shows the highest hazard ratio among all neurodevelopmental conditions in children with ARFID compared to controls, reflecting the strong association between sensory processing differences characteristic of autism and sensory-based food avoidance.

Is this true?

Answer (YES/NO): NO